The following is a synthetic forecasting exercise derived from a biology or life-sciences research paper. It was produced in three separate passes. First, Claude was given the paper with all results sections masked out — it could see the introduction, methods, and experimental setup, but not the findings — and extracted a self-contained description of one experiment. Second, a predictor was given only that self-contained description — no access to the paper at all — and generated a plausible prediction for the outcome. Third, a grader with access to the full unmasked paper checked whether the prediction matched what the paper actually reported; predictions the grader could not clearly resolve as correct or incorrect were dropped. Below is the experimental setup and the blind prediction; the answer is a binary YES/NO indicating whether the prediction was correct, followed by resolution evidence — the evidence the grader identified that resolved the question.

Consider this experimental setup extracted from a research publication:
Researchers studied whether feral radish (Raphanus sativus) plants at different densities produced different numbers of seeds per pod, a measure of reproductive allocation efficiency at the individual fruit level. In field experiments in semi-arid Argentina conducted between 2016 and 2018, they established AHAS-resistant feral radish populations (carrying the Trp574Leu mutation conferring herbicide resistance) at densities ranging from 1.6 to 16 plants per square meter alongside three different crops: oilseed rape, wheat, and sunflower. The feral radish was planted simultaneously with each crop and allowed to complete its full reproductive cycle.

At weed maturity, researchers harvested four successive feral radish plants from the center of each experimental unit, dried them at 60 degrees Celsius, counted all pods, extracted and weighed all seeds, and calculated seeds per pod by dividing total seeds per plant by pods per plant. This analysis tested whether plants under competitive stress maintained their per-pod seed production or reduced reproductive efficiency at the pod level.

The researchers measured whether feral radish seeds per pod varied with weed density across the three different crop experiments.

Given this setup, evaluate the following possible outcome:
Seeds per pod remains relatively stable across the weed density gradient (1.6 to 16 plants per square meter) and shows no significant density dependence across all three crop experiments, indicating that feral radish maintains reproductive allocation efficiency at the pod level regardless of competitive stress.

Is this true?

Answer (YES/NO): YES